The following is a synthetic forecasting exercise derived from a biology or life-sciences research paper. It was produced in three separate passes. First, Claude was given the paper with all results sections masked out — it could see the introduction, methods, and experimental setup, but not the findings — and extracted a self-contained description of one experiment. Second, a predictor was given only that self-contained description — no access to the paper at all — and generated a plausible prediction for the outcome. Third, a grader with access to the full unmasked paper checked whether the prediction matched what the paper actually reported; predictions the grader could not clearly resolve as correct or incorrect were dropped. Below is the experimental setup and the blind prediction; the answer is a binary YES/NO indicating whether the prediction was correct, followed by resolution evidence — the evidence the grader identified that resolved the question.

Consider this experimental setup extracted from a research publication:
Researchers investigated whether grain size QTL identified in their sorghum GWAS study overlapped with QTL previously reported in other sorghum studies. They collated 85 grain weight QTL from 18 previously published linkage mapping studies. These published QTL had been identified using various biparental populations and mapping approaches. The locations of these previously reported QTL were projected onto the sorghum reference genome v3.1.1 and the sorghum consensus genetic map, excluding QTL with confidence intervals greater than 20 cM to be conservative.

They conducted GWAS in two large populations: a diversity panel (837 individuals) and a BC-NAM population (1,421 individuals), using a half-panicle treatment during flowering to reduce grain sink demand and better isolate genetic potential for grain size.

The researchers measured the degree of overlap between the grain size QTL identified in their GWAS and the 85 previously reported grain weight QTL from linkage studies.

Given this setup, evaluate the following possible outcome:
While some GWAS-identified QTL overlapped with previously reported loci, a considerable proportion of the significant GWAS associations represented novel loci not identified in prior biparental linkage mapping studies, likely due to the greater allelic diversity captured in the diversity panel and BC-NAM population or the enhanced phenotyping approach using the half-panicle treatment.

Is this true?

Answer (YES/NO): YES